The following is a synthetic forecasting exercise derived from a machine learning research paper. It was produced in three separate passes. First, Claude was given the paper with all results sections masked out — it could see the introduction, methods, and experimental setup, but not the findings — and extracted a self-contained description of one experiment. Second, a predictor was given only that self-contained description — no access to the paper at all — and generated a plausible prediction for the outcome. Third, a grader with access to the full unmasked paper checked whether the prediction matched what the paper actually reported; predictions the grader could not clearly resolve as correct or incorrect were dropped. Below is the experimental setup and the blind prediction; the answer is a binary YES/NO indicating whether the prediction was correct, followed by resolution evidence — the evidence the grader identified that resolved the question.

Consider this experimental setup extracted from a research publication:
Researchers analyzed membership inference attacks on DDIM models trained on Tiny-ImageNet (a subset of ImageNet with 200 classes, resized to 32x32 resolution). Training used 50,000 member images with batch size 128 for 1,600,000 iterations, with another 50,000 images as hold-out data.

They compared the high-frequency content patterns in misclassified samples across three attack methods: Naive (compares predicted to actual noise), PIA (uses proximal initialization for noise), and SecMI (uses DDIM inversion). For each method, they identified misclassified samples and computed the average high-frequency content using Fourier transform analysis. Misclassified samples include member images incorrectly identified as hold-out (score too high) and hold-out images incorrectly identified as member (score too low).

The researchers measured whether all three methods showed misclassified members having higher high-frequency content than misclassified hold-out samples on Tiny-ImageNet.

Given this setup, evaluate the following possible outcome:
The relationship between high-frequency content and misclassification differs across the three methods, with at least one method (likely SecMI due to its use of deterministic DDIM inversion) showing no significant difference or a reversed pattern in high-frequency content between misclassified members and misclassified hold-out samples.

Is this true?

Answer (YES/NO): NO